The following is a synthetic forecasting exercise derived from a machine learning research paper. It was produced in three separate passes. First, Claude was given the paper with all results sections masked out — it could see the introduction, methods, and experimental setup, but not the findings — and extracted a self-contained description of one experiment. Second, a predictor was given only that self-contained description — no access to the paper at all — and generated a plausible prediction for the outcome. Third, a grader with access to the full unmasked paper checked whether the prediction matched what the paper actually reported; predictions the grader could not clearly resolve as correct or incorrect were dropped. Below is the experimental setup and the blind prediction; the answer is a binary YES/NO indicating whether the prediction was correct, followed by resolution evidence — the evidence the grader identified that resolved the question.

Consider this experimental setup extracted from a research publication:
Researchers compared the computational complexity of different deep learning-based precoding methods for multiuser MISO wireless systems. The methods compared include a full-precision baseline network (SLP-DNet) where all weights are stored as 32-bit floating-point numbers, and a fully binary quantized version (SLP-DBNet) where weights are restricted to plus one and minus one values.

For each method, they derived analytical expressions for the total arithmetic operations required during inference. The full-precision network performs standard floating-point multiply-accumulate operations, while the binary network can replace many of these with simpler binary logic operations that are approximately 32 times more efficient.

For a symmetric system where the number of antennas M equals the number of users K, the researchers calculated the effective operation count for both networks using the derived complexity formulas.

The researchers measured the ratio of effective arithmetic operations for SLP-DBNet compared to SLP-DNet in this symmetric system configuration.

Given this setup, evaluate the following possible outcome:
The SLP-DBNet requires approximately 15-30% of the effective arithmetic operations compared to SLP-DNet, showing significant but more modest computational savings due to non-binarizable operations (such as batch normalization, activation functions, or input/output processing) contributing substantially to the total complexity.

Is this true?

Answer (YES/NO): NO